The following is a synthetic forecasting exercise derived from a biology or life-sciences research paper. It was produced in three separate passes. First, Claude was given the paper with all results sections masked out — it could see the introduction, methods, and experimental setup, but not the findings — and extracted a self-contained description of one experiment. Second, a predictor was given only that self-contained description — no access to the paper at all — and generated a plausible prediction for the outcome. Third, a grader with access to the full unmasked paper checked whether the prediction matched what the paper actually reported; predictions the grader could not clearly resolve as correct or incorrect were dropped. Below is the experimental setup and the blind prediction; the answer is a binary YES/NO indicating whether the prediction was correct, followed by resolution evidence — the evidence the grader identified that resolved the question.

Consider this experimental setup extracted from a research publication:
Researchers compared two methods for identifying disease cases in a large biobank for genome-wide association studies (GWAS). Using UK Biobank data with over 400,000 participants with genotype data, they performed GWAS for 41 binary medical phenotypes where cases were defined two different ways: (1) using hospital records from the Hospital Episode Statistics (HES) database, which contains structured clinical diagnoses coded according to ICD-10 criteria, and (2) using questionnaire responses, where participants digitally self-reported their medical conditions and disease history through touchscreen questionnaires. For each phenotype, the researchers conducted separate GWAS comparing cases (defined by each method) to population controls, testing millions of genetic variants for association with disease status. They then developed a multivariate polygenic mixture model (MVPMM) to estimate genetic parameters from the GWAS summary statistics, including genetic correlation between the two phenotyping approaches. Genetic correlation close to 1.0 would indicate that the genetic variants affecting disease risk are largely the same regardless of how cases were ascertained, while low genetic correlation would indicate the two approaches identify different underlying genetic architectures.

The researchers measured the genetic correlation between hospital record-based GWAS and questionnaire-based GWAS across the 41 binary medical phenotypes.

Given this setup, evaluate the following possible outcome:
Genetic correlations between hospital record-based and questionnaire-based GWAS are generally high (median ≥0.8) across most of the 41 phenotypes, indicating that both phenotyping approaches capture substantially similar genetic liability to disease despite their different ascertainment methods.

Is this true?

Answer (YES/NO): YES